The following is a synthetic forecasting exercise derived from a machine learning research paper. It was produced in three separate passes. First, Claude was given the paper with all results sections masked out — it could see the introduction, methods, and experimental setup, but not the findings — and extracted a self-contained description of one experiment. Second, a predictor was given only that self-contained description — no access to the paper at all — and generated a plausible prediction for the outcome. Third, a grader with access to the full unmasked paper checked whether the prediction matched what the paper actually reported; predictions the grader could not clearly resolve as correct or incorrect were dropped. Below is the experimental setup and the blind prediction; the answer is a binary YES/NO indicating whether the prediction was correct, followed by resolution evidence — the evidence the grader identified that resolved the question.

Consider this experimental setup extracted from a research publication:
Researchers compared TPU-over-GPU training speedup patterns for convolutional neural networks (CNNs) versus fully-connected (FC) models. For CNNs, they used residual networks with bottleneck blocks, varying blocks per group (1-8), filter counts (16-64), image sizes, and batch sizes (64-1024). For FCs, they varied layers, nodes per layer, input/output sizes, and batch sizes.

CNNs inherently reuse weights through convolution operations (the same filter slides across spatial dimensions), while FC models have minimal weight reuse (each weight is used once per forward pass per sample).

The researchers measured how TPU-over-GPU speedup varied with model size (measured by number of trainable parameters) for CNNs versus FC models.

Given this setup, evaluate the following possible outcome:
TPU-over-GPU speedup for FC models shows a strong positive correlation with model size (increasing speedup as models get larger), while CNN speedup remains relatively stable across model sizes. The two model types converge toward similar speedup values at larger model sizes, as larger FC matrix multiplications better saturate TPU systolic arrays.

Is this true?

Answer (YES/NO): NO